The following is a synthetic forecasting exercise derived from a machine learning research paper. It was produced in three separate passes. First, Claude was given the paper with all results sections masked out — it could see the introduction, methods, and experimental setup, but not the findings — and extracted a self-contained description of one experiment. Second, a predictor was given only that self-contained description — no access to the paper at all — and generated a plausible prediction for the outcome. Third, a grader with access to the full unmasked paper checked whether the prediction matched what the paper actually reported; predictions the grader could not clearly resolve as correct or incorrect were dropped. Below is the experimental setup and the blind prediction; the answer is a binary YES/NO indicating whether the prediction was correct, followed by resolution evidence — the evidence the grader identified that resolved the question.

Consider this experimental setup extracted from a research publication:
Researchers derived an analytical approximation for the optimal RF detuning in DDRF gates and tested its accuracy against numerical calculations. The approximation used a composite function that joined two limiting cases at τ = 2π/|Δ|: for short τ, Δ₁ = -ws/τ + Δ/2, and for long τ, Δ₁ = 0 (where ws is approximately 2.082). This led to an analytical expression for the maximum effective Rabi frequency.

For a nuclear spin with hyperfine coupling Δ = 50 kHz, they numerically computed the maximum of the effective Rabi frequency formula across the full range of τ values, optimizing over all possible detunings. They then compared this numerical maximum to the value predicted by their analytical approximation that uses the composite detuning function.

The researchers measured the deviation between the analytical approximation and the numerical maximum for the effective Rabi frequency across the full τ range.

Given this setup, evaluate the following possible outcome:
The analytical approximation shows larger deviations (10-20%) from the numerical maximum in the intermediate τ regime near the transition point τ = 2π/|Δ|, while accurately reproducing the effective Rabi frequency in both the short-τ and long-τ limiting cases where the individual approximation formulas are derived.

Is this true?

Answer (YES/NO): NO